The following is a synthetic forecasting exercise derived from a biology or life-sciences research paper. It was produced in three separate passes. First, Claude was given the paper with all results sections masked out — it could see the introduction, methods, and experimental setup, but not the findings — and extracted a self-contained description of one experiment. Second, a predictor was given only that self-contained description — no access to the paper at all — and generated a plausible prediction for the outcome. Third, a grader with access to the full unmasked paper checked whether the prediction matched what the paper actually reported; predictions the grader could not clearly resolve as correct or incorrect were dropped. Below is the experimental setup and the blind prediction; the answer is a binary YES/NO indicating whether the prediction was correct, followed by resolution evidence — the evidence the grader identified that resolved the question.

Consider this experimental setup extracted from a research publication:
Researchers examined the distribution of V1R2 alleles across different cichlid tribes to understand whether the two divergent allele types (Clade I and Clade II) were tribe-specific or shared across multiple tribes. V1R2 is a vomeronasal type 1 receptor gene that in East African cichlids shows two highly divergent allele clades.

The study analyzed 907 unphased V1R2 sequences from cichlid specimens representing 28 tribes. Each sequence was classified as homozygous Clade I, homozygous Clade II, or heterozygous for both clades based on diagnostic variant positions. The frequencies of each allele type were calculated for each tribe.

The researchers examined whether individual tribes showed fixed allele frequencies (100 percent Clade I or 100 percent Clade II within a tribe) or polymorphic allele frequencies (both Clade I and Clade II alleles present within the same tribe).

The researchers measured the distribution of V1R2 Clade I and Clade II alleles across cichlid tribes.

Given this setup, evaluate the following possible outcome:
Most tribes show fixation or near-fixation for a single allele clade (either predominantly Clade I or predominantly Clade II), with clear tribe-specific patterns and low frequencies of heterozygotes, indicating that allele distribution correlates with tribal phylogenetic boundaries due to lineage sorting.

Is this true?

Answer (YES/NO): NO